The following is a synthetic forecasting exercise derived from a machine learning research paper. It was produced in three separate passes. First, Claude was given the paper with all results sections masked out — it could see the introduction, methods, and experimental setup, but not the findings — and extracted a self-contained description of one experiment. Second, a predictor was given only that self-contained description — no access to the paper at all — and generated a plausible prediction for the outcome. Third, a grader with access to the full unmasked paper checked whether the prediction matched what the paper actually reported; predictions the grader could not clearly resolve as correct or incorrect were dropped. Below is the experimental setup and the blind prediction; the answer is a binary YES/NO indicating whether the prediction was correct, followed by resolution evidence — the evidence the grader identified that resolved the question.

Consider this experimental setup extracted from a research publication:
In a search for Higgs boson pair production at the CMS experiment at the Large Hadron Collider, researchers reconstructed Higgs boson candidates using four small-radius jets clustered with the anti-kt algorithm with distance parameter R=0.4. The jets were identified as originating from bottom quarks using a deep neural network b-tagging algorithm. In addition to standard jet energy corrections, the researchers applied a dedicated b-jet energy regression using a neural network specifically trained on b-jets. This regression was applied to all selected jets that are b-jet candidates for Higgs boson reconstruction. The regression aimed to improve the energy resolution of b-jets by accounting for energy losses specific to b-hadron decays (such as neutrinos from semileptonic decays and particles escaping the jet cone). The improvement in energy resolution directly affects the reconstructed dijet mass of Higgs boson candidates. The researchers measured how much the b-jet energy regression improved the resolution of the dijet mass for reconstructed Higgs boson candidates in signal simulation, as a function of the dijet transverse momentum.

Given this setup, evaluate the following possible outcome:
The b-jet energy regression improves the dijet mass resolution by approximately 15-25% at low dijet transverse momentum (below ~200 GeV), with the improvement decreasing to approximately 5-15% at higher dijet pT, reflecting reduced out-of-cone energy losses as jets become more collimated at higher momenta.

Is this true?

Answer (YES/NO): NO